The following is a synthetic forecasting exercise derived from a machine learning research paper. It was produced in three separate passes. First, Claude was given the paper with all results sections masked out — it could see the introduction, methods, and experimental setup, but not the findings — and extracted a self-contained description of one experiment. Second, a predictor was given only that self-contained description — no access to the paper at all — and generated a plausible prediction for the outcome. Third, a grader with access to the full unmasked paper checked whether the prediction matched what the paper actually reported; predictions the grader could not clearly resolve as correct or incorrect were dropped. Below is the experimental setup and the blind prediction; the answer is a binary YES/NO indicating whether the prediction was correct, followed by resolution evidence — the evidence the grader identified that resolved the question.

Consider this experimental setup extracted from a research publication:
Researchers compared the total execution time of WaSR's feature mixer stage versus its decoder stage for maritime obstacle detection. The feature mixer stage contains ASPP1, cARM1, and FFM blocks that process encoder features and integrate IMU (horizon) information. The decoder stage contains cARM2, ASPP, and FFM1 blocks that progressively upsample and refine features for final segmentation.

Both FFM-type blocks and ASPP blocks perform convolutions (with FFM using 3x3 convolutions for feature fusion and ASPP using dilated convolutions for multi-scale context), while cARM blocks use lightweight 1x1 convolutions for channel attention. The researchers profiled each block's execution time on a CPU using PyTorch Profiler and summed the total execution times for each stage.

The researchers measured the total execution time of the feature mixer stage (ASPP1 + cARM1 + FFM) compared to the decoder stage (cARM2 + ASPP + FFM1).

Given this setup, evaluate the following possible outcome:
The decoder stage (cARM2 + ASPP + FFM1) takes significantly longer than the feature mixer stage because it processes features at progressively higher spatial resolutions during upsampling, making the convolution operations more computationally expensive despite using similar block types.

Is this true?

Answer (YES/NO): YES